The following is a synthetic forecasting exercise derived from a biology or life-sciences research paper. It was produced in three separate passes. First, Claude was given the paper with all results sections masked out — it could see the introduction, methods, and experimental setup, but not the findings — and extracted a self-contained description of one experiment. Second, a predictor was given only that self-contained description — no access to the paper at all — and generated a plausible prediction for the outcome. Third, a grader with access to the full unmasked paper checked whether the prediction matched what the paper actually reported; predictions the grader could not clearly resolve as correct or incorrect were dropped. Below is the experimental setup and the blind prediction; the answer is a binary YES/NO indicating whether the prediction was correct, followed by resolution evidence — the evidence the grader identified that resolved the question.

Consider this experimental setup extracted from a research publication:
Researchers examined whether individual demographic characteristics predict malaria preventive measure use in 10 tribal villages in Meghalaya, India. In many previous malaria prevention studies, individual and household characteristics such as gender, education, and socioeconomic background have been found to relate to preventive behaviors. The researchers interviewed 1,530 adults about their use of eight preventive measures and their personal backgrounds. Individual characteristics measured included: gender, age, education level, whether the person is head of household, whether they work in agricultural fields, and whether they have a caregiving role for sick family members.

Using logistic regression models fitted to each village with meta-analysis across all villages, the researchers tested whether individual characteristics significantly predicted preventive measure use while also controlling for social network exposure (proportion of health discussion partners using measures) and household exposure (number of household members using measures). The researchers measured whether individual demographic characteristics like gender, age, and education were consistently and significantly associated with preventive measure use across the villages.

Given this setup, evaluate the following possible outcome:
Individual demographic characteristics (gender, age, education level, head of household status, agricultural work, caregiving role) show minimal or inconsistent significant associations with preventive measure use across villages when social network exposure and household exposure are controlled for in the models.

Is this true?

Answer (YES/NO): YES